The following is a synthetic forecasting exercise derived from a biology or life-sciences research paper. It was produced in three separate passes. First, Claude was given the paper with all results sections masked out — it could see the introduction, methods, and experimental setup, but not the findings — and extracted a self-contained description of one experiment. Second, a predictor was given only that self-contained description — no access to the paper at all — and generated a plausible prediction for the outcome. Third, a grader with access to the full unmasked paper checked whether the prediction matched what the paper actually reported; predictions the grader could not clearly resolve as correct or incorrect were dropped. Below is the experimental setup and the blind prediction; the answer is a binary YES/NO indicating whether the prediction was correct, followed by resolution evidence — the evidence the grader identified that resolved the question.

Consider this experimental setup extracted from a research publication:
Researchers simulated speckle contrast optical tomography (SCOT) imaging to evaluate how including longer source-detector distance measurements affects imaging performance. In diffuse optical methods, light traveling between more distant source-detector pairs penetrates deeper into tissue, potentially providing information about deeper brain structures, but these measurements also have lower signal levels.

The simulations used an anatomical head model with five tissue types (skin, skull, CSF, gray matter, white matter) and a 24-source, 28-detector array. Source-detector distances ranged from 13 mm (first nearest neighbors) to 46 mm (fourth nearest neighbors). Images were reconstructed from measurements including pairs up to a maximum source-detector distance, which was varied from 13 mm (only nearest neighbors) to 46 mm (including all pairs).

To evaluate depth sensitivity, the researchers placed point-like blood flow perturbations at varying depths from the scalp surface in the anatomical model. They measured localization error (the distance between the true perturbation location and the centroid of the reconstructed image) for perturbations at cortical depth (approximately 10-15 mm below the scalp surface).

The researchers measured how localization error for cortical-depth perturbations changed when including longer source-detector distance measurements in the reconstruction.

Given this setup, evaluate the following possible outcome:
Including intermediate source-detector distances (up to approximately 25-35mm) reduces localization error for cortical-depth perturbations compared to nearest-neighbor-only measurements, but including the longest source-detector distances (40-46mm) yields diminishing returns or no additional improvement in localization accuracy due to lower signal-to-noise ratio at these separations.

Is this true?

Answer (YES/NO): NO